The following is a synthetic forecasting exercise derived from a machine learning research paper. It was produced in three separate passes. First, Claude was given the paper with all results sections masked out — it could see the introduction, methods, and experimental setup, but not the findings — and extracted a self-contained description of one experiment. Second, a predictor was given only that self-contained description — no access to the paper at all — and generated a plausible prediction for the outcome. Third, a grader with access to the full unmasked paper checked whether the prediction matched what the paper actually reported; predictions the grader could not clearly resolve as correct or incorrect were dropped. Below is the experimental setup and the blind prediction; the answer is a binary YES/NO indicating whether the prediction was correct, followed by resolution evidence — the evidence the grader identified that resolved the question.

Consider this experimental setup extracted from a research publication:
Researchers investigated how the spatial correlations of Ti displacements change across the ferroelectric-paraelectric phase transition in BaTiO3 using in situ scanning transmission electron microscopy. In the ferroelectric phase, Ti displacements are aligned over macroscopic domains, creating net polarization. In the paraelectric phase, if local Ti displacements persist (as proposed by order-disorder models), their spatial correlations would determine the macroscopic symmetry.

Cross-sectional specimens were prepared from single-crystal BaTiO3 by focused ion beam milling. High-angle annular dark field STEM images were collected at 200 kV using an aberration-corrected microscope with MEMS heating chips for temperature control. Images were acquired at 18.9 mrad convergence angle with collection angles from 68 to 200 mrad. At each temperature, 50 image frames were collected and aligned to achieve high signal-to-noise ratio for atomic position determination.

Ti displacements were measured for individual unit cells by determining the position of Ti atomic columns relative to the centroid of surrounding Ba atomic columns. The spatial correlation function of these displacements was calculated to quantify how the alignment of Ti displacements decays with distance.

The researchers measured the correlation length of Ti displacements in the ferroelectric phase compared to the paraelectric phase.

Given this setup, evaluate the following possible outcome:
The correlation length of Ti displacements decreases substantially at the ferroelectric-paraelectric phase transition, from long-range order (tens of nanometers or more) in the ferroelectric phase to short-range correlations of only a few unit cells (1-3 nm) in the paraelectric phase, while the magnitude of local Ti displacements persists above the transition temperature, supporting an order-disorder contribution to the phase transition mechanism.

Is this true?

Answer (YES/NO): YES